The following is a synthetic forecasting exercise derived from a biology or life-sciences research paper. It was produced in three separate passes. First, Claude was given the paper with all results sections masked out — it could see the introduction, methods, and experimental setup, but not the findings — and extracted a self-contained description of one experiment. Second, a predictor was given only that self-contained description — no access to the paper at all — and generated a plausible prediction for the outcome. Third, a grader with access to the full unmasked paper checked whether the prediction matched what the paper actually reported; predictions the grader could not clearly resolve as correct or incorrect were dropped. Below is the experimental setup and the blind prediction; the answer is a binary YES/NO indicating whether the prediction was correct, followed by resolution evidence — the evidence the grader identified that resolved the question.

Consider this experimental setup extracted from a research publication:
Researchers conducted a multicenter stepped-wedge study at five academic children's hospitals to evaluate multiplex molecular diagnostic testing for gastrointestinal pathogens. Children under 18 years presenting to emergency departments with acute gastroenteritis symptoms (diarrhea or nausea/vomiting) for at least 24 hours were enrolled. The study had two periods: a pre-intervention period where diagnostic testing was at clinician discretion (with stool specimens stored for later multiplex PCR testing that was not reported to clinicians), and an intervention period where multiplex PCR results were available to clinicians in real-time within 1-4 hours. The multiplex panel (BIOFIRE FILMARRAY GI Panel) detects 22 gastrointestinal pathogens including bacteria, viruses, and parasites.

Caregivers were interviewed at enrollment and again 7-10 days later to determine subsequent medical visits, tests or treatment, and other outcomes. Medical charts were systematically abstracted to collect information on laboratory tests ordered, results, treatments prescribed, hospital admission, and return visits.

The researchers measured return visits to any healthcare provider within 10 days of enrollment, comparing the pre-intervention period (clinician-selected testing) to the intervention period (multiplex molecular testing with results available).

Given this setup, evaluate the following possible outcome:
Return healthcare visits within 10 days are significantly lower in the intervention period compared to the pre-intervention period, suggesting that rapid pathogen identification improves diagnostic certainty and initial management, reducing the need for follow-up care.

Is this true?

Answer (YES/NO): YES